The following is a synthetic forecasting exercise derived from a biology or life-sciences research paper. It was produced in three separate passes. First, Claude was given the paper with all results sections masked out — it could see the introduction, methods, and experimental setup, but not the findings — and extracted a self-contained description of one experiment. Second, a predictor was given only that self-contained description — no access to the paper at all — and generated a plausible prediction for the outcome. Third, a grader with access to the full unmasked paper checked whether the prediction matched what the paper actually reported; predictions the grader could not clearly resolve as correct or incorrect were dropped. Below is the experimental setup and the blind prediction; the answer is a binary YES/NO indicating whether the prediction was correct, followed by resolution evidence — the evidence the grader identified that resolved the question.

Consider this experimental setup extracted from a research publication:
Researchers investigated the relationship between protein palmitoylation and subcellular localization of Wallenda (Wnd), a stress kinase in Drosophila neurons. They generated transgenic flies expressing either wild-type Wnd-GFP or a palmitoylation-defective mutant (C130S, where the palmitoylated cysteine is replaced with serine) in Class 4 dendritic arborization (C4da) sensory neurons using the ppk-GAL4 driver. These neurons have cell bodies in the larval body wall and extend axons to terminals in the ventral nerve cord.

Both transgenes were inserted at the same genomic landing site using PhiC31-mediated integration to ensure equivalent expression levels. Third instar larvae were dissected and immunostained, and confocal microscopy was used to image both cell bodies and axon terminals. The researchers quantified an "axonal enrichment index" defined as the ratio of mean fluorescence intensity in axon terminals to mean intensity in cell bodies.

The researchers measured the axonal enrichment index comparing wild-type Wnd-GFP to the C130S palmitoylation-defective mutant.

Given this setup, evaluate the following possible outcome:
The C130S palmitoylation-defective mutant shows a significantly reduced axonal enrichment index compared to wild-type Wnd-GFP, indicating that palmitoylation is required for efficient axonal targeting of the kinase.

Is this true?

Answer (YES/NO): YES